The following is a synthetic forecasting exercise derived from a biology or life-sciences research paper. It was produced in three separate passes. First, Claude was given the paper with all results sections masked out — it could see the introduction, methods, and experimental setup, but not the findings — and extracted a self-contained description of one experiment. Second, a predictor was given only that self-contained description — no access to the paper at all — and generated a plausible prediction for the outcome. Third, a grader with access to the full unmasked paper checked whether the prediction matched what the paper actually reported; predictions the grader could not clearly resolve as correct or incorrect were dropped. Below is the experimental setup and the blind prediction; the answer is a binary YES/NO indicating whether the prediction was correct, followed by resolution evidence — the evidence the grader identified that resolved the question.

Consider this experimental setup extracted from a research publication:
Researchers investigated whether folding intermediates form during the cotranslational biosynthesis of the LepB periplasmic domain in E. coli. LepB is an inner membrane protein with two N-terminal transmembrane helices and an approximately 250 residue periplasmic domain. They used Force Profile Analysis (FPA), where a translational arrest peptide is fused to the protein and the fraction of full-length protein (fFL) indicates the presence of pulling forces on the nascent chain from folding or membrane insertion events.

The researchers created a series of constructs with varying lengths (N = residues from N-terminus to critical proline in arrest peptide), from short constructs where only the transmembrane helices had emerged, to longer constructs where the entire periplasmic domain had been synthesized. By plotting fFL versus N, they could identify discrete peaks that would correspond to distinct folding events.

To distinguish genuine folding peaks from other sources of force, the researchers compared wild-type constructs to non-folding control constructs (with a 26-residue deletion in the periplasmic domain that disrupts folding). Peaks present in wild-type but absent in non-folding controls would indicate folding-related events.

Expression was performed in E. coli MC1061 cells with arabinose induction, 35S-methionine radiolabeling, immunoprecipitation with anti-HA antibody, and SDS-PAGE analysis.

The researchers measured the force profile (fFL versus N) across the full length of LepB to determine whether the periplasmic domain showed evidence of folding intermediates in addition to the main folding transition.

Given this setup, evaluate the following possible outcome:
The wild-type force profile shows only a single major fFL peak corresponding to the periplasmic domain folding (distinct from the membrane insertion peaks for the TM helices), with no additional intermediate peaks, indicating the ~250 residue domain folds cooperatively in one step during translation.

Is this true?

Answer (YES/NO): NO